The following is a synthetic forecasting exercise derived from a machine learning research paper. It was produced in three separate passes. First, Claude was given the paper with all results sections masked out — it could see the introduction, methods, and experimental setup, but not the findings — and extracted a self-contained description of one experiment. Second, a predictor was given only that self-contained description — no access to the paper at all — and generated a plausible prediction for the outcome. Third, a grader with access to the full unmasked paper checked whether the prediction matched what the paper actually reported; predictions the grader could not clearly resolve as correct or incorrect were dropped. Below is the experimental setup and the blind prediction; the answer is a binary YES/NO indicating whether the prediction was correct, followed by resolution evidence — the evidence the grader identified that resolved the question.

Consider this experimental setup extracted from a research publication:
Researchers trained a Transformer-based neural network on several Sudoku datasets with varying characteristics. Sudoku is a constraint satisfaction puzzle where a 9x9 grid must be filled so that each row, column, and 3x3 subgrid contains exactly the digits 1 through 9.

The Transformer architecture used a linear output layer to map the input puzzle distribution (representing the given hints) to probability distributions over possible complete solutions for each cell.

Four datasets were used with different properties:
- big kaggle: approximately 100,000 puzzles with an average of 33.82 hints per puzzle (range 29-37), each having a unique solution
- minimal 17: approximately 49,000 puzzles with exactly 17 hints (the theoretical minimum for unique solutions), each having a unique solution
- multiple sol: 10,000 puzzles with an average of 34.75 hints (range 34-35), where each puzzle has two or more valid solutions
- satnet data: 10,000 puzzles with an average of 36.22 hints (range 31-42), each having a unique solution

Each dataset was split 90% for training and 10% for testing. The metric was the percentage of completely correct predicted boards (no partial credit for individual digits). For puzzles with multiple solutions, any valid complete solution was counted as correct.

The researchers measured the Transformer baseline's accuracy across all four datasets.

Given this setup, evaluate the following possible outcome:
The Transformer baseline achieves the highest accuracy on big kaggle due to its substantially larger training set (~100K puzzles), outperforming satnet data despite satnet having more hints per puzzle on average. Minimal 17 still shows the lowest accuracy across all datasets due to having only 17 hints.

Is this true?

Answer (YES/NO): YES